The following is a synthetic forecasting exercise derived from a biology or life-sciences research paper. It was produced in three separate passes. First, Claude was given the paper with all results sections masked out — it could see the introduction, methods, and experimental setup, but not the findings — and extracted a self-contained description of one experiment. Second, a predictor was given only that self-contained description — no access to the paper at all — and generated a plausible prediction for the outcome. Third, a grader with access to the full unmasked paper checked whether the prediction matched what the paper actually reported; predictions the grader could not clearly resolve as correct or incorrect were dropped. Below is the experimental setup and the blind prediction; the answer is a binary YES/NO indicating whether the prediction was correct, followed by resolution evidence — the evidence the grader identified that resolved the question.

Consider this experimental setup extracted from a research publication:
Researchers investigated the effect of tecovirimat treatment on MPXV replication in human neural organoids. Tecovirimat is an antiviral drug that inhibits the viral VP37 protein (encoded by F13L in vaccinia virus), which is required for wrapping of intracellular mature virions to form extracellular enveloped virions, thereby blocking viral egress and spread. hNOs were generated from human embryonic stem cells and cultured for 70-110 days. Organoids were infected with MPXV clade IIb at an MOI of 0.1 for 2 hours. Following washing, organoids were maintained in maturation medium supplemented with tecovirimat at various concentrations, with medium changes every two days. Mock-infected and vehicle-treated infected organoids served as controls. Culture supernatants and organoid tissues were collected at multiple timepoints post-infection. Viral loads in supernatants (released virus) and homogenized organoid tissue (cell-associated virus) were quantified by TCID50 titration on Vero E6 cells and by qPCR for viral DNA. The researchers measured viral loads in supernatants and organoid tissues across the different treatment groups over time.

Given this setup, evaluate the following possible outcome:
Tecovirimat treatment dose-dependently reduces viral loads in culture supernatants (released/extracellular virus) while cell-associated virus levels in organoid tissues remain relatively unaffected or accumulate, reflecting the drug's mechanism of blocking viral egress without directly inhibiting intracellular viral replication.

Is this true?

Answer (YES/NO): NO